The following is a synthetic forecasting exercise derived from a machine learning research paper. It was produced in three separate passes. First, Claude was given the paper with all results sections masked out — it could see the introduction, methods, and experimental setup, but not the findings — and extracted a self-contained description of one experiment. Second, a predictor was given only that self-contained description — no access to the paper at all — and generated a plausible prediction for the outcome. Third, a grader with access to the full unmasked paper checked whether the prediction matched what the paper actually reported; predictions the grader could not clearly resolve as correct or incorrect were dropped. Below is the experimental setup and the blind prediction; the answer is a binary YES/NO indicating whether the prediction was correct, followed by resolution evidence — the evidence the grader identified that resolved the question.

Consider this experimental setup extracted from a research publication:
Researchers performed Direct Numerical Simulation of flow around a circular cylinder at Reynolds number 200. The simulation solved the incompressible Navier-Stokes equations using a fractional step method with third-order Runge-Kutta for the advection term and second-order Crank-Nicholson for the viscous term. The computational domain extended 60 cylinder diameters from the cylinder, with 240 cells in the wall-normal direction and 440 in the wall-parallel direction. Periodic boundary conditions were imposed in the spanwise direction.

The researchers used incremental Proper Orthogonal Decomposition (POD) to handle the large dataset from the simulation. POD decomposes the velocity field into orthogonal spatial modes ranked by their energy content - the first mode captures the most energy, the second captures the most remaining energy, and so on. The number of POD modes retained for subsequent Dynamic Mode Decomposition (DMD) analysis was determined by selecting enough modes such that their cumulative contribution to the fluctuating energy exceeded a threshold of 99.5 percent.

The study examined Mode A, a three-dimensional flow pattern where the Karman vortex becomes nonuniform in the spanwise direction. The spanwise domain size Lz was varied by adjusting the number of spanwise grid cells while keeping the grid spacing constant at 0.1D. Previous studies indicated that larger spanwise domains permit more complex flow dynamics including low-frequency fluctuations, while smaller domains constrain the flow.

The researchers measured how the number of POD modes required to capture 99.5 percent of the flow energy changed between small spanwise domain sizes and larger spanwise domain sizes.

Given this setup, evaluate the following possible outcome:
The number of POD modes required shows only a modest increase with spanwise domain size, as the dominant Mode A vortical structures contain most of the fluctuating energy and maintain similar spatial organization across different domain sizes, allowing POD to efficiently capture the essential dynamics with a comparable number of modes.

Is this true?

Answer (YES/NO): NO